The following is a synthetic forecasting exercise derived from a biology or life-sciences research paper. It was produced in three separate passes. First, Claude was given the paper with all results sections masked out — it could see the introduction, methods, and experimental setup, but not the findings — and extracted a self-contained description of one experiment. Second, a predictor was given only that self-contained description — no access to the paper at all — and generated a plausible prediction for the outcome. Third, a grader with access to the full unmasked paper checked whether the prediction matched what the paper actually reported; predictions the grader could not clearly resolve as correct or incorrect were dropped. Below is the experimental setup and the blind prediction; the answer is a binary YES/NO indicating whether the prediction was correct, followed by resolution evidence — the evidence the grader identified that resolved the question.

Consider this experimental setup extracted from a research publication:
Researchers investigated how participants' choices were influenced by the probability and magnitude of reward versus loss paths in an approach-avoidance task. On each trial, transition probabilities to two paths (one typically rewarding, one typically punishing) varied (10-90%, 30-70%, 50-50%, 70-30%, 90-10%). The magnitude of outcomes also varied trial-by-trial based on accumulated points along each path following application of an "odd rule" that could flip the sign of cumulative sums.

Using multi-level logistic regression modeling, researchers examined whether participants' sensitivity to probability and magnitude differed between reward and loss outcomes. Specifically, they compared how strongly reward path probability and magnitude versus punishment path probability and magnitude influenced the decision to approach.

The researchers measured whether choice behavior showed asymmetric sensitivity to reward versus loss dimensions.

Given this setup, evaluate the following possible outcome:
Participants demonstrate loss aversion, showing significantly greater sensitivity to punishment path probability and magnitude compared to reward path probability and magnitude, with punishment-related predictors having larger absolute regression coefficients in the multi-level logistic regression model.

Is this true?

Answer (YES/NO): NO